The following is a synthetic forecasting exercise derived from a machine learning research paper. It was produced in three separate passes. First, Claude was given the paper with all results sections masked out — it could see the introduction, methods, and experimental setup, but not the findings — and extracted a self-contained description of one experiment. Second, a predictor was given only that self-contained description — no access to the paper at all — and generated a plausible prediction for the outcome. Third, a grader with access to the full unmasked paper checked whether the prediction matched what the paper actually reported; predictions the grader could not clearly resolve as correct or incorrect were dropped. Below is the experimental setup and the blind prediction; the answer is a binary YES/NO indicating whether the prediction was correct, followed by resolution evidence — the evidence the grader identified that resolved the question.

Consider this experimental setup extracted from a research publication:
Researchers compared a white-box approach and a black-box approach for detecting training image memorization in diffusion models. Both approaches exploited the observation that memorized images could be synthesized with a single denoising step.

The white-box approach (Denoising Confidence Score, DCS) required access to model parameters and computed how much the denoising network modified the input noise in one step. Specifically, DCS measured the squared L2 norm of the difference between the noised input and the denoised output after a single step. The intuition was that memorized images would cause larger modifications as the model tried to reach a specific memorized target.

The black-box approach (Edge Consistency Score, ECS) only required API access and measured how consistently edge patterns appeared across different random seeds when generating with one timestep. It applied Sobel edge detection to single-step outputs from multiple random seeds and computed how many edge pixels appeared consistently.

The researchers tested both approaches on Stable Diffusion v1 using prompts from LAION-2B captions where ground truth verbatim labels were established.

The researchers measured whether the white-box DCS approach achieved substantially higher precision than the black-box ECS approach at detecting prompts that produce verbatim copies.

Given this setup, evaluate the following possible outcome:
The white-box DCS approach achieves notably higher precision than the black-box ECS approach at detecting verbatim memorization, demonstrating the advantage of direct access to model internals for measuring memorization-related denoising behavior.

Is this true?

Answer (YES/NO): YES